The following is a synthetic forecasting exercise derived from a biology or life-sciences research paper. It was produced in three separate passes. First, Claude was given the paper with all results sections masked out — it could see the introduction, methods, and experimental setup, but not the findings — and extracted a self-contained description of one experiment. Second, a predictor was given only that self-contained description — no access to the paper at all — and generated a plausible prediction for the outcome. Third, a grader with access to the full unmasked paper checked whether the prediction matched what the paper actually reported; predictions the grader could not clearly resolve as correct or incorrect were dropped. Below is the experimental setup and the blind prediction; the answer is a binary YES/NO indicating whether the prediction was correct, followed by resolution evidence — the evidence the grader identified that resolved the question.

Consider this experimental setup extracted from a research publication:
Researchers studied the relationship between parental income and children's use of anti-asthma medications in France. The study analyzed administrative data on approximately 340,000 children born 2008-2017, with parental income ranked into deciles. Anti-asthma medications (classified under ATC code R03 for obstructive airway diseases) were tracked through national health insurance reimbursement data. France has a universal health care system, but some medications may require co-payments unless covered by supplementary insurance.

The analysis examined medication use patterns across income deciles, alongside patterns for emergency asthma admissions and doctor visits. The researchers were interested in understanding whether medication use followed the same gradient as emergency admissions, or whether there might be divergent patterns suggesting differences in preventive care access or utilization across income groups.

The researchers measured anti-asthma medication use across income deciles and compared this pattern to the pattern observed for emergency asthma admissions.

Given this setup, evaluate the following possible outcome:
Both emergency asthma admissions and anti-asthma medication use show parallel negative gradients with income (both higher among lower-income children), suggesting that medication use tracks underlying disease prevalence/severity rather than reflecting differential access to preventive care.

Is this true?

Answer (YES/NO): NO